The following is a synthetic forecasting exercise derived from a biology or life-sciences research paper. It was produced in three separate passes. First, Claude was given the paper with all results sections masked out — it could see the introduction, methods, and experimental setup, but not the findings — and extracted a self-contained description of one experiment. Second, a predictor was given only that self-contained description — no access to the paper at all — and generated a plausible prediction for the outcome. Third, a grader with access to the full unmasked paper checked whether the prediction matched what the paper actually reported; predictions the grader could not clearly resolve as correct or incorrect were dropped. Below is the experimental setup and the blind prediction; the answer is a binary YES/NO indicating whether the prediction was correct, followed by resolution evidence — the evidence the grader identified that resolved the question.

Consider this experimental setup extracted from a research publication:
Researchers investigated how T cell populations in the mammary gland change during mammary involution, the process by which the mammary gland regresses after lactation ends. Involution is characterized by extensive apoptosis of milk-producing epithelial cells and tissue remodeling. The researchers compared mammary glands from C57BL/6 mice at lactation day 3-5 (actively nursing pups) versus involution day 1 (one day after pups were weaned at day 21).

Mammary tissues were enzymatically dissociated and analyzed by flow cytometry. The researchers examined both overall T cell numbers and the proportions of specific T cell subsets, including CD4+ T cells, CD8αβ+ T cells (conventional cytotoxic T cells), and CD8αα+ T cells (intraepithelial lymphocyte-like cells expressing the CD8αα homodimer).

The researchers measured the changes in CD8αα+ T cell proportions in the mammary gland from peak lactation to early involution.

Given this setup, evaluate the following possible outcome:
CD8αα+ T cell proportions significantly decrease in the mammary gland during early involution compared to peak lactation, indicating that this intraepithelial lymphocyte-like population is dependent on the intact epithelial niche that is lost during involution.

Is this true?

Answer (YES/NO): NO